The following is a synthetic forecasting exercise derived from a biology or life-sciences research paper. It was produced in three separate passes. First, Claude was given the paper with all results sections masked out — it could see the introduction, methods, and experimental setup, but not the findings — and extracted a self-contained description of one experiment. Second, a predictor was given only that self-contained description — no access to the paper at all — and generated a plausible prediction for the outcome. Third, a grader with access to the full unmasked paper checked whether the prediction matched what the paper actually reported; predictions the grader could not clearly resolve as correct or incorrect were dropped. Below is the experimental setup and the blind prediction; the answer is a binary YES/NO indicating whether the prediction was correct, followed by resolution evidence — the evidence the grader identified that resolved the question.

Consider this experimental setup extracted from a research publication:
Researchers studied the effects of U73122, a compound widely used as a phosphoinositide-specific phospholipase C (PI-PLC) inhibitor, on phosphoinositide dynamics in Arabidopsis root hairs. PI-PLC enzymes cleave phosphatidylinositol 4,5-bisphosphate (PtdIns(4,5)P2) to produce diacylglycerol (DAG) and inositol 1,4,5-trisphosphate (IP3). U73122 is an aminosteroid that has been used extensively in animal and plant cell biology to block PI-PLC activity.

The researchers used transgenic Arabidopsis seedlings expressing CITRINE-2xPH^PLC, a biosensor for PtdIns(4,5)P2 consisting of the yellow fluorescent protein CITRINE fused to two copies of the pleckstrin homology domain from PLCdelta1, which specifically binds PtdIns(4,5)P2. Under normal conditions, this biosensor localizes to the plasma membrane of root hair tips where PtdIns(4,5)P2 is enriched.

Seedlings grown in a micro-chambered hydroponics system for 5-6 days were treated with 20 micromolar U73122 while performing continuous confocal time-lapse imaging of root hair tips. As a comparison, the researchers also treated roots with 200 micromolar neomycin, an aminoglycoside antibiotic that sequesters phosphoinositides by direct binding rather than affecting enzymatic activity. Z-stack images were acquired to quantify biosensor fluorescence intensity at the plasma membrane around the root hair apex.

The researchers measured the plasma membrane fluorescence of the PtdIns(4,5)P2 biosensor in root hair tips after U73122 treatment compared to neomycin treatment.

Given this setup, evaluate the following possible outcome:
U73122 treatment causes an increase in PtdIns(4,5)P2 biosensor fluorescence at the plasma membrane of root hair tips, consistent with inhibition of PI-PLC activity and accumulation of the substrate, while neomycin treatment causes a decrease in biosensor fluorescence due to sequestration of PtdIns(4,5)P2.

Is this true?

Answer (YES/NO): NO